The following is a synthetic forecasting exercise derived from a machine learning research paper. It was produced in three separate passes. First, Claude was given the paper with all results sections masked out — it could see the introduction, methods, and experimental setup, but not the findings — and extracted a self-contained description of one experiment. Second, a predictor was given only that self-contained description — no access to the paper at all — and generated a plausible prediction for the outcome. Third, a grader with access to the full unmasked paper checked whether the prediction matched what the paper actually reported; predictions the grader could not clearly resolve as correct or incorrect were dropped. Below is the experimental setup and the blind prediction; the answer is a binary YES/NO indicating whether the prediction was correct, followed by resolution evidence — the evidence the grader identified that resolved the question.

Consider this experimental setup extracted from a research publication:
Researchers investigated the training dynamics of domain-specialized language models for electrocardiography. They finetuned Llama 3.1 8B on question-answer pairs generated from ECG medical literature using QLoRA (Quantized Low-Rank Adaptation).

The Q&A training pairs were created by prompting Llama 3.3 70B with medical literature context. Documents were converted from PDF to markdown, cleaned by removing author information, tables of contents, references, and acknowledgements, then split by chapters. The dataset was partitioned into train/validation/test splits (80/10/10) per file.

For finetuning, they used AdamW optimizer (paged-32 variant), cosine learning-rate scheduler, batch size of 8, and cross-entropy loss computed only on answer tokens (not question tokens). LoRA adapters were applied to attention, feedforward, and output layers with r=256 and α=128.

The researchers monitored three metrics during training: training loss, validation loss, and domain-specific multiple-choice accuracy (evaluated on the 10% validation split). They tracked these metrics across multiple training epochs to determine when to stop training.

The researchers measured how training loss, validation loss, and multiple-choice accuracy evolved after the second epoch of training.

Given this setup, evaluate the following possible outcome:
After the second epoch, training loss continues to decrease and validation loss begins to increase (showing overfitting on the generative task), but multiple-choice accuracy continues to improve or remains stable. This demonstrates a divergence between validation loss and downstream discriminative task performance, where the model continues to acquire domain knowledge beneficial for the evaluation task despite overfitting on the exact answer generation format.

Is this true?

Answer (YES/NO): YES